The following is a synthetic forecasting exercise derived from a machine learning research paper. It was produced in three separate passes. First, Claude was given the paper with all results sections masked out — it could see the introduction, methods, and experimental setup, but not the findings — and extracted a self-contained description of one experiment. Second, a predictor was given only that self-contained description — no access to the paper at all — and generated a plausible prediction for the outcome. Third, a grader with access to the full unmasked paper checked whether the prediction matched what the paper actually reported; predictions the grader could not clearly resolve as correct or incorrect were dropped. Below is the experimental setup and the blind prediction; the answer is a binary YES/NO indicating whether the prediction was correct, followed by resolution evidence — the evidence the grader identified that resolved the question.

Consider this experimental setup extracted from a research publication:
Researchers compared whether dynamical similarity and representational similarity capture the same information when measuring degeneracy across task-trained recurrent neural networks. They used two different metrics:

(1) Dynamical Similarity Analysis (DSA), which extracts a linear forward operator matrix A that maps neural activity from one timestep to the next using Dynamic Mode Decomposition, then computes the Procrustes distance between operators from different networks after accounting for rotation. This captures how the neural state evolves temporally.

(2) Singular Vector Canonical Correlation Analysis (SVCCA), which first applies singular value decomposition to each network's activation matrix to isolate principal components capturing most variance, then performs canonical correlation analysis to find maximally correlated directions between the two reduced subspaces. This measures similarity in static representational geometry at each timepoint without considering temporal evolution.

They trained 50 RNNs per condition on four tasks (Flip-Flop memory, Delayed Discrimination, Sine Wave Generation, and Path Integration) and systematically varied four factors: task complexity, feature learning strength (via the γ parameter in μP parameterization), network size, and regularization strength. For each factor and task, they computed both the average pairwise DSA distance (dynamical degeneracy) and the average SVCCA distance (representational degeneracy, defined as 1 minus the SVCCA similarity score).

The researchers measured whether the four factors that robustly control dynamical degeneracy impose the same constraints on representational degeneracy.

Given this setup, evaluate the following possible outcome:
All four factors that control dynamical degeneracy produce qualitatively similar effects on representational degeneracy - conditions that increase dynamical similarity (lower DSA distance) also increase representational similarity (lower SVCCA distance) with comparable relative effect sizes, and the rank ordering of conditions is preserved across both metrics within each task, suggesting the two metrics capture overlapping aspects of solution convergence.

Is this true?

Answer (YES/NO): NO